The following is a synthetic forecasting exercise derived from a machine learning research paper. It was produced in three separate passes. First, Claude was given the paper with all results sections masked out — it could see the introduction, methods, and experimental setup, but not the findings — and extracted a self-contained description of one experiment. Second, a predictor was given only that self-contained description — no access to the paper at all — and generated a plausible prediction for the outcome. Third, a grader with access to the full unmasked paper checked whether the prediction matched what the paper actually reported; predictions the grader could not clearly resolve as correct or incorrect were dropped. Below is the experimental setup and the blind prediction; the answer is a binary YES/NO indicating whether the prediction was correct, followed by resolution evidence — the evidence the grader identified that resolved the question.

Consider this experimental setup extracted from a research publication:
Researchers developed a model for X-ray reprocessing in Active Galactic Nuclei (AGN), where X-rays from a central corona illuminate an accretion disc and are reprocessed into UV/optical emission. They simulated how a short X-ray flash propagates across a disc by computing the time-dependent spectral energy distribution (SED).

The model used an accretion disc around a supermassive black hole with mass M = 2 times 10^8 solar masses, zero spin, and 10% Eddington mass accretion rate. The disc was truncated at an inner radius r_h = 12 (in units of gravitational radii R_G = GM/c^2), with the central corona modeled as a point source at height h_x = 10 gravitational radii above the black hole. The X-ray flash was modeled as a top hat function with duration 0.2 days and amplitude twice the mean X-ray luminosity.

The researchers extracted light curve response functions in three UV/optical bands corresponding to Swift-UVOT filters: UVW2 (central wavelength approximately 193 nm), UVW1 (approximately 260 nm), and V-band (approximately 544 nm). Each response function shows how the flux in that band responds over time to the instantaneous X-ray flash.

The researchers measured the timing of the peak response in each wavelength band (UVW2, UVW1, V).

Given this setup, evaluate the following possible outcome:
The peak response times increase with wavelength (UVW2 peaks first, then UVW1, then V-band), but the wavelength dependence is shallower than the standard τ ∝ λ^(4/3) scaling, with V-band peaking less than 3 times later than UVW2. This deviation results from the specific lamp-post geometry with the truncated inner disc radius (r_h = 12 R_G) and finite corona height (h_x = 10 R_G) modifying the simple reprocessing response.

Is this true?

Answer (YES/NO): NO